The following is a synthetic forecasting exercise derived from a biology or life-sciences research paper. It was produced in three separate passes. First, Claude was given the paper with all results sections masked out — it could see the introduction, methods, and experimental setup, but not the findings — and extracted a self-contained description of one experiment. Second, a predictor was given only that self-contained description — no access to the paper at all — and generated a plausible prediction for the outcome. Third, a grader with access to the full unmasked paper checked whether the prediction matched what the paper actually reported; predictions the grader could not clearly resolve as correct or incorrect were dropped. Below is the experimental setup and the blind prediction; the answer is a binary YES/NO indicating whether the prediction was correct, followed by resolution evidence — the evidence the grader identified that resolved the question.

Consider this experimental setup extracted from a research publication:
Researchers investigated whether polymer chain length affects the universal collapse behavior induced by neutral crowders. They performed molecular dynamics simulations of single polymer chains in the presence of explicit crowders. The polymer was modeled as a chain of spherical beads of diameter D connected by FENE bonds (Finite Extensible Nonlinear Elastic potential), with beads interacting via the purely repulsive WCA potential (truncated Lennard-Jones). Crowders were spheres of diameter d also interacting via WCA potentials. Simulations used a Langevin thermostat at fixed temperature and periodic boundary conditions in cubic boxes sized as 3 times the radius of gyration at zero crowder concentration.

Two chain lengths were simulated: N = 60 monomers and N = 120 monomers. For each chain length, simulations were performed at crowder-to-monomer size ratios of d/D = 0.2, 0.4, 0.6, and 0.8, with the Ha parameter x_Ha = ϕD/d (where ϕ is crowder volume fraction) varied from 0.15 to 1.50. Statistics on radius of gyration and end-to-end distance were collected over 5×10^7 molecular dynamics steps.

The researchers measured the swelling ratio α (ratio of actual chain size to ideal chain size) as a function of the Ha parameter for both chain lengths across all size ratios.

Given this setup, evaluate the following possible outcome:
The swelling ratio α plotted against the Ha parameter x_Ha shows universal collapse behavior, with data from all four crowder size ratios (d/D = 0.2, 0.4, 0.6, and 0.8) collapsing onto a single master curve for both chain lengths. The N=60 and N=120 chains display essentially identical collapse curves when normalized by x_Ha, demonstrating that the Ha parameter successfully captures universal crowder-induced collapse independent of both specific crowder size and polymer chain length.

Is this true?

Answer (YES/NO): NO